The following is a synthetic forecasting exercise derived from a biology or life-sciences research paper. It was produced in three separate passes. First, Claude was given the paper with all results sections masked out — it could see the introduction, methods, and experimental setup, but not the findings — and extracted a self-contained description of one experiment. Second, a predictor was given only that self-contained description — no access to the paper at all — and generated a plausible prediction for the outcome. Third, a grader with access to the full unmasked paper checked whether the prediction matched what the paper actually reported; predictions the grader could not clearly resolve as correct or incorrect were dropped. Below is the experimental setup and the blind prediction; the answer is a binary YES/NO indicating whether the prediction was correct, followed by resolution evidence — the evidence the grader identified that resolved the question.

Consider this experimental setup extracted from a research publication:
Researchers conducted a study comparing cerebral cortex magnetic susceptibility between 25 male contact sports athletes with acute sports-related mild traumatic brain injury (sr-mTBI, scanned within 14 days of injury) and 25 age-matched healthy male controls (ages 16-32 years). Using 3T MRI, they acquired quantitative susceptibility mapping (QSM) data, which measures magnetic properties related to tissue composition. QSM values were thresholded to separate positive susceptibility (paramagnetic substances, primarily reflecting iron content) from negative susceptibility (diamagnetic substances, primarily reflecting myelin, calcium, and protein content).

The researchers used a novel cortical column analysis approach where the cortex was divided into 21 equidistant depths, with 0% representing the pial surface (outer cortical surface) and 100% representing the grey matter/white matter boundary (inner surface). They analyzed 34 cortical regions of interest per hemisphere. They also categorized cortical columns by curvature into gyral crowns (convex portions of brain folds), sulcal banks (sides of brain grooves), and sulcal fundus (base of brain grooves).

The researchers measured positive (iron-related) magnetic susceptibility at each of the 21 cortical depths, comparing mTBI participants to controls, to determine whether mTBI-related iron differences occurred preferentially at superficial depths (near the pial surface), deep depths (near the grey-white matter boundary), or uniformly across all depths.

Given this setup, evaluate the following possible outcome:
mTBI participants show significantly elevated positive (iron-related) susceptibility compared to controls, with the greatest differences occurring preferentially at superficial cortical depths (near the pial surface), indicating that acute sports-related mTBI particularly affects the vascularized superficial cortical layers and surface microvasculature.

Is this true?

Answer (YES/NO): YES